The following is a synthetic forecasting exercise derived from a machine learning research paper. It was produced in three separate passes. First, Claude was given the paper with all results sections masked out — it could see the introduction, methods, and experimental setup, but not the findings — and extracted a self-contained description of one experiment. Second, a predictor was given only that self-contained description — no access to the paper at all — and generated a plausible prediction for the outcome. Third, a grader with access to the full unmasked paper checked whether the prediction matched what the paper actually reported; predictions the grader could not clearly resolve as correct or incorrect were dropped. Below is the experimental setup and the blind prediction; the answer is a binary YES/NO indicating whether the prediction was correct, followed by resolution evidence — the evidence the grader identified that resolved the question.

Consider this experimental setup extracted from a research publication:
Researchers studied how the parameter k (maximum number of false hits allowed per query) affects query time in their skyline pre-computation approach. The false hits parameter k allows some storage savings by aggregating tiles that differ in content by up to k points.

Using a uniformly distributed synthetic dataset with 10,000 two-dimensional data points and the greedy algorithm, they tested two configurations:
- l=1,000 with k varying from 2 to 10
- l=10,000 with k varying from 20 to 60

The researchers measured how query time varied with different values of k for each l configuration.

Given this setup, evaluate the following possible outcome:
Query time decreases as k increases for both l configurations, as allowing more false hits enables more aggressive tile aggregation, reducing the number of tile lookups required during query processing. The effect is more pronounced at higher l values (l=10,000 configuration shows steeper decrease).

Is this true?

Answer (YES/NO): NO